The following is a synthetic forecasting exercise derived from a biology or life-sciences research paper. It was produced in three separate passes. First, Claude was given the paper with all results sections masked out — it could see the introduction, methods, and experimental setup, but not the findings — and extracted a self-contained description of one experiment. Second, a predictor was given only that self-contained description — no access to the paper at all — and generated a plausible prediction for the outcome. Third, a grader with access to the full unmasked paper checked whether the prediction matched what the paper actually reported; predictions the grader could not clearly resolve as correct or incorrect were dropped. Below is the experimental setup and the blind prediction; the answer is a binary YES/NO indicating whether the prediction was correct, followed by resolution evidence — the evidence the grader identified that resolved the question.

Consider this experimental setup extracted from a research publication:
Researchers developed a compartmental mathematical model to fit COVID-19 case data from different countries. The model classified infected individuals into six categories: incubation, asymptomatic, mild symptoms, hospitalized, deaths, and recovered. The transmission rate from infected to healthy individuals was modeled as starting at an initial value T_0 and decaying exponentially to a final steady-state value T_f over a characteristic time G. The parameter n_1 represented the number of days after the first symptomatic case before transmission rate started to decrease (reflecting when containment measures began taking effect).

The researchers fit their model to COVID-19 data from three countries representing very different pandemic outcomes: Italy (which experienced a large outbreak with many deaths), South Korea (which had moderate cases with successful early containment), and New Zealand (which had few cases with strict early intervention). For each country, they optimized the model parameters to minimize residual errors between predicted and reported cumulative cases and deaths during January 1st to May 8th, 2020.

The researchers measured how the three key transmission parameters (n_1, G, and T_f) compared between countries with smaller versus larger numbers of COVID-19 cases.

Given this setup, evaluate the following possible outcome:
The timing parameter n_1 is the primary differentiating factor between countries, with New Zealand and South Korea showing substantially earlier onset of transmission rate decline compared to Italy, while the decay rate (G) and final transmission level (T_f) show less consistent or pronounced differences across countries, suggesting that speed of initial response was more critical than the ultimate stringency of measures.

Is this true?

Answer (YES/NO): NO